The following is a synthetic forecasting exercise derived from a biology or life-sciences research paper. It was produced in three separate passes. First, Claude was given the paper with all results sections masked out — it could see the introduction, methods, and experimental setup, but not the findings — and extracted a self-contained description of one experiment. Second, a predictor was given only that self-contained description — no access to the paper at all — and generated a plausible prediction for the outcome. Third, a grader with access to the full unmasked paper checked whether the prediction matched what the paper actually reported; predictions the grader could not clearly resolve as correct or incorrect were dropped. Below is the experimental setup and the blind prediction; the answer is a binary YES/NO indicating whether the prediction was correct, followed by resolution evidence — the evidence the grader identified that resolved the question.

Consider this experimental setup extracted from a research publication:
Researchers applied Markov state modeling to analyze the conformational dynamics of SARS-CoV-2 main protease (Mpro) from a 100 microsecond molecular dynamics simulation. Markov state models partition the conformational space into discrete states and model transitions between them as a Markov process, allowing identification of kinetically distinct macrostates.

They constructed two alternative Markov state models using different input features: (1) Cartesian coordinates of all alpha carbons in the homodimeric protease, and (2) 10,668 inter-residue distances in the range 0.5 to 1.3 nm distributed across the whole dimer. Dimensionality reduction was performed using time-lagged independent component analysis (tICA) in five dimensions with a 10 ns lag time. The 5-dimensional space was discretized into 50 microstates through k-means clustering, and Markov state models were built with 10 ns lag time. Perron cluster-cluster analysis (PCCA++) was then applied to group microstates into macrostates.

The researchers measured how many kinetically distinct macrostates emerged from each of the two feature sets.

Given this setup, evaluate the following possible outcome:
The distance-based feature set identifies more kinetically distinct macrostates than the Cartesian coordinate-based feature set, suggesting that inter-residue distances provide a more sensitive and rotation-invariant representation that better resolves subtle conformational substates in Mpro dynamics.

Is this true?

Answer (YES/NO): YES